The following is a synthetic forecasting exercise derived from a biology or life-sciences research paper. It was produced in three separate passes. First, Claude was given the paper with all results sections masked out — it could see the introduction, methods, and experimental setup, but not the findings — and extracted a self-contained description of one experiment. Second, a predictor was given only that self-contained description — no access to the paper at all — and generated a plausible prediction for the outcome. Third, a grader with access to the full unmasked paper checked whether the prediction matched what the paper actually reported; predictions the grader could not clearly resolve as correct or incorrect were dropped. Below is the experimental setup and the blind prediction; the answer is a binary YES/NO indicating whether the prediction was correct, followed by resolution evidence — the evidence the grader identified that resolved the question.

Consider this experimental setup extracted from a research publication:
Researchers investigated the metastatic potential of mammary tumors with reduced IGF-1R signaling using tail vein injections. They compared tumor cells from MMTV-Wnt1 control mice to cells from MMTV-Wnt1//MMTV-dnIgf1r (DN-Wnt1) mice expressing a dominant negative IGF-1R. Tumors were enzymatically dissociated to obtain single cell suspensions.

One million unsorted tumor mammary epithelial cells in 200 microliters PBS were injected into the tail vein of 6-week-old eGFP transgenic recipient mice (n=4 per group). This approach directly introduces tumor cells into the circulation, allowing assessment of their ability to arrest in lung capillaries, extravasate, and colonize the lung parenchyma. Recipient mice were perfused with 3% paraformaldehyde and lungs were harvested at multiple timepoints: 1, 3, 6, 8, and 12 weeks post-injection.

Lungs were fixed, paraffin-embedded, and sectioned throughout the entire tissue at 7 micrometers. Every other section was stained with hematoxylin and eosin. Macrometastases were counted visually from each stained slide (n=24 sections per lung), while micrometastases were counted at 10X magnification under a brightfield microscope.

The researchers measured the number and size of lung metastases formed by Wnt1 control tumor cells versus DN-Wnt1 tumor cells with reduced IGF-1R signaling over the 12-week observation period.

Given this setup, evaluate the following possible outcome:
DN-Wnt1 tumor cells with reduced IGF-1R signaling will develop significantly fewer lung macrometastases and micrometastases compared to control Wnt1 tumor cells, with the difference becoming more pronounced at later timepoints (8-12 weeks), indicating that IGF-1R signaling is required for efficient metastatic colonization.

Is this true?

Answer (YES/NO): NO